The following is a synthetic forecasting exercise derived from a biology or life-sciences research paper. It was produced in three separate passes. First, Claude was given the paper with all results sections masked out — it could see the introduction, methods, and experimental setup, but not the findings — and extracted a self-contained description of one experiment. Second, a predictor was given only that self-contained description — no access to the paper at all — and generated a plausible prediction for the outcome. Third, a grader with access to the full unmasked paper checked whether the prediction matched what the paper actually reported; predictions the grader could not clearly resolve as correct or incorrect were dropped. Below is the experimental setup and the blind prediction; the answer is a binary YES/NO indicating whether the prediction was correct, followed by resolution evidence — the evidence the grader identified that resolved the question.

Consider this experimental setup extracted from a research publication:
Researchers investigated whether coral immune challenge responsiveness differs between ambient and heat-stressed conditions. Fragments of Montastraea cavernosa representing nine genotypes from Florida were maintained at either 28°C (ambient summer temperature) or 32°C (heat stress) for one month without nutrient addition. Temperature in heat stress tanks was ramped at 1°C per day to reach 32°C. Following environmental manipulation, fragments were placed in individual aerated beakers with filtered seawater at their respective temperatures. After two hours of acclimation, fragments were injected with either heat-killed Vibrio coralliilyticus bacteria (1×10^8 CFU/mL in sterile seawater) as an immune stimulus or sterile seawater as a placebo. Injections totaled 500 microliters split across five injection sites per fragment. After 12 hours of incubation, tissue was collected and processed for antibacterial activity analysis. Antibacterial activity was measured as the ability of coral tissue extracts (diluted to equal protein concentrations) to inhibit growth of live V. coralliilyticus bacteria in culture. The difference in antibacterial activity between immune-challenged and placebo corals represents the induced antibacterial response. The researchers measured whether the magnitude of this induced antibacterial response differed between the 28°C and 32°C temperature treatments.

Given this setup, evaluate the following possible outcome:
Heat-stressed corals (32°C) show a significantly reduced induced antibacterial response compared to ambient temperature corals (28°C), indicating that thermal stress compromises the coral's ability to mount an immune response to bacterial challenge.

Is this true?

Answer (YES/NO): NO